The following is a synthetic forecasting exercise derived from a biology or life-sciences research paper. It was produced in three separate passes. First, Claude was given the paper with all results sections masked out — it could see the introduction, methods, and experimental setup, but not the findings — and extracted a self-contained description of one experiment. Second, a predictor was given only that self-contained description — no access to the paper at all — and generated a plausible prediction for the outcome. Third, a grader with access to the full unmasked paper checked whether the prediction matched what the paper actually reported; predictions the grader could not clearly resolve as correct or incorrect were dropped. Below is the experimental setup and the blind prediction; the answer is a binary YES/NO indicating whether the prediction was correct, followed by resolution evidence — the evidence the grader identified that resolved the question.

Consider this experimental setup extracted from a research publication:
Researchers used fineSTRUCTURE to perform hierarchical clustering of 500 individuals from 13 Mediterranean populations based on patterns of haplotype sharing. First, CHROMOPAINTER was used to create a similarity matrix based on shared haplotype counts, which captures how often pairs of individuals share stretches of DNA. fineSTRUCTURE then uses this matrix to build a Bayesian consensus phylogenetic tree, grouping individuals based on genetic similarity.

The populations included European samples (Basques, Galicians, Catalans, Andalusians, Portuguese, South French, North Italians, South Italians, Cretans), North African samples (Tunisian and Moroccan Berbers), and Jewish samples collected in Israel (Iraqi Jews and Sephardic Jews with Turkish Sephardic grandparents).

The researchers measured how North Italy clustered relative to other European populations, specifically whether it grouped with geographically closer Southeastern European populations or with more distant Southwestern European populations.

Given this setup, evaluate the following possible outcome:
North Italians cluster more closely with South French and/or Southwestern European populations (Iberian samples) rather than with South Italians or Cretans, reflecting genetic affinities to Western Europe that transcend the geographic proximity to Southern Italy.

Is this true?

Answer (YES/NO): YES